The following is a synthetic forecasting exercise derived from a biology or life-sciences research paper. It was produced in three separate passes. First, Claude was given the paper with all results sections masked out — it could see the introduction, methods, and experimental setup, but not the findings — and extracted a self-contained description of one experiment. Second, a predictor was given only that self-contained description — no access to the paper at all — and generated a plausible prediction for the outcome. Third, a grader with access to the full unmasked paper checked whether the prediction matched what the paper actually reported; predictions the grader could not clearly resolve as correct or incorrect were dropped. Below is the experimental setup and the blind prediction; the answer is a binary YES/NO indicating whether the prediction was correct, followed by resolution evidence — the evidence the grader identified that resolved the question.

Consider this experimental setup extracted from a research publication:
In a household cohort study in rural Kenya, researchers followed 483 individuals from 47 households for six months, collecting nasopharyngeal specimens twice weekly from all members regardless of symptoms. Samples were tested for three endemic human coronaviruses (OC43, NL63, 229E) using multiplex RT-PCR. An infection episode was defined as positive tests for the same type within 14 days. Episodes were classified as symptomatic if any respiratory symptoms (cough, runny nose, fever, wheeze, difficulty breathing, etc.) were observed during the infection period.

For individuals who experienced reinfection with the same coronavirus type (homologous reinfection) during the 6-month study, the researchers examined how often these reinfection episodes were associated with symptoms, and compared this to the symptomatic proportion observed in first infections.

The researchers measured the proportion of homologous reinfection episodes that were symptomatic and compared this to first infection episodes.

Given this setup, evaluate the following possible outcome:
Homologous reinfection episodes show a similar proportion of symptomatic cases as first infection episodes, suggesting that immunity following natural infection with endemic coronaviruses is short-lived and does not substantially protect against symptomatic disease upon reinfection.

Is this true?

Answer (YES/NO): YES